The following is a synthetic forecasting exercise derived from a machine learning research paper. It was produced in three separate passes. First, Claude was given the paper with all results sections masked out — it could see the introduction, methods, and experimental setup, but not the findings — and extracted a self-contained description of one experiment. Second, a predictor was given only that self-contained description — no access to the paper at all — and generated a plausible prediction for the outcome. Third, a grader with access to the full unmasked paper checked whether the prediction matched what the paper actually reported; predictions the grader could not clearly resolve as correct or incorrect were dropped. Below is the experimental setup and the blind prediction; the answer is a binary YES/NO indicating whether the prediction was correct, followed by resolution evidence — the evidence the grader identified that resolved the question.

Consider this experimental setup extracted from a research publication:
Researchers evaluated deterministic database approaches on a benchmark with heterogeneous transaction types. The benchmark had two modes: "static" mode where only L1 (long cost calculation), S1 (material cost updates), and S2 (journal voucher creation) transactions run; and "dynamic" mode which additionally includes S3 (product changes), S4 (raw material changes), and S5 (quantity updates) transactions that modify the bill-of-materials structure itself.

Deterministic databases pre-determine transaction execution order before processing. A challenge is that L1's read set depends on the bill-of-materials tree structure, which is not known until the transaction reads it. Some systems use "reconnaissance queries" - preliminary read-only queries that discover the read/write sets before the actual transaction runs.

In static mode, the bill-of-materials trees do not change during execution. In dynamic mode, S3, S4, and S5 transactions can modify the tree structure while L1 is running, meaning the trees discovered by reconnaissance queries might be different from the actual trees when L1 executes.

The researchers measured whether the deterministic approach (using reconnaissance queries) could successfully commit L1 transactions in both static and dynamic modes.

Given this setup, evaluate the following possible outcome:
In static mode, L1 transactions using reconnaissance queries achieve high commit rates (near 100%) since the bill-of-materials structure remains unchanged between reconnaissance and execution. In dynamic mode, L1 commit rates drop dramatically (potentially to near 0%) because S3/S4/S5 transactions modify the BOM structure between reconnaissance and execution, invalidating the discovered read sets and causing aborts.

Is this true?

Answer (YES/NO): YES